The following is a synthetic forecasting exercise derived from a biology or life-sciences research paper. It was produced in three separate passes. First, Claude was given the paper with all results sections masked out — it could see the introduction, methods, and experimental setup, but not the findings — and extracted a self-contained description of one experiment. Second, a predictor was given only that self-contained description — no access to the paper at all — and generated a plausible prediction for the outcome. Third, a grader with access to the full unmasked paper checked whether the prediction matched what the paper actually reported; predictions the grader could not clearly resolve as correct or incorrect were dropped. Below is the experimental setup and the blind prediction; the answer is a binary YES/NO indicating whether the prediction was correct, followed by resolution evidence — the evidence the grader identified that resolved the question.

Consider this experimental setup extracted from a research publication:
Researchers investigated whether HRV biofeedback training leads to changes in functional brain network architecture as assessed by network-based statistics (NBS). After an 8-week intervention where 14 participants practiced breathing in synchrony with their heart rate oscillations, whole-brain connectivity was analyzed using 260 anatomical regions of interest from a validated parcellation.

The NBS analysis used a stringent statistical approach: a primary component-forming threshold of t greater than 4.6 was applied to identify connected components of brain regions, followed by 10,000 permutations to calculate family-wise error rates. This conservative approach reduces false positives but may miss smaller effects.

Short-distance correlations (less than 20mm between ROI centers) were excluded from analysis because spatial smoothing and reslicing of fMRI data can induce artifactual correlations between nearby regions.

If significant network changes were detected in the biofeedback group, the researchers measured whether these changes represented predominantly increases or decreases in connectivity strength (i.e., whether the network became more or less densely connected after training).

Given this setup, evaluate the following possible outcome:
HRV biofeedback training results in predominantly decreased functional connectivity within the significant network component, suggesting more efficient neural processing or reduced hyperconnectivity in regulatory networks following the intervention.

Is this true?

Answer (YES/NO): NO